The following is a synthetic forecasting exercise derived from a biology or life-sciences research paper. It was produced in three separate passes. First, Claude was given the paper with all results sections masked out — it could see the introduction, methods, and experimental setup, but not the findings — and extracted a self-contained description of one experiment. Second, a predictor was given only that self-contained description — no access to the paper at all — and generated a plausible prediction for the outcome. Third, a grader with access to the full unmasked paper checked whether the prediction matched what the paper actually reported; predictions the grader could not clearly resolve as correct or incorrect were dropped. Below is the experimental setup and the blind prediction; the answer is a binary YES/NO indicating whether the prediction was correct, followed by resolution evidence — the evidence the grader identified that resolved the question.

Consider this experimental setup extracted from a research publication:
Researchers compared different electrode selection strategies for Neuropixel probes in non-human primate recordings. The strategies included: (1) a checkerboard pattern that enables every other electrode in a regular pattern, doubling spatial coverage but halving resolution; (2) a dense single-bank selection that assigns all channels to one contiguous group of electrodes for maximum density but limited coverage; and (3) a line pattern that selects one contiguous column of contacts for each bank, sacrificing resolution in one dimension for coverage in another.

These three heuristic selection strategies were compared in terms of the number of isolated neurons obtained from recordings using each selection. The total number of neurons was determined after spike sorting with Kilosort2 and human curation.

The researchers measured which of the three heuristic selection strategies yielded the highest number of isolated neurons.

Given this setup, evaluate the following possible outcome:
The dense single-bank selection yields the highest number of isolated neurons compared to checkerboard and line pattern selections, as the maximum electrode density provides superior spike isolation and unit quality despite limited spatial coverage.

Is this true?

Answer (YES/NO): NO